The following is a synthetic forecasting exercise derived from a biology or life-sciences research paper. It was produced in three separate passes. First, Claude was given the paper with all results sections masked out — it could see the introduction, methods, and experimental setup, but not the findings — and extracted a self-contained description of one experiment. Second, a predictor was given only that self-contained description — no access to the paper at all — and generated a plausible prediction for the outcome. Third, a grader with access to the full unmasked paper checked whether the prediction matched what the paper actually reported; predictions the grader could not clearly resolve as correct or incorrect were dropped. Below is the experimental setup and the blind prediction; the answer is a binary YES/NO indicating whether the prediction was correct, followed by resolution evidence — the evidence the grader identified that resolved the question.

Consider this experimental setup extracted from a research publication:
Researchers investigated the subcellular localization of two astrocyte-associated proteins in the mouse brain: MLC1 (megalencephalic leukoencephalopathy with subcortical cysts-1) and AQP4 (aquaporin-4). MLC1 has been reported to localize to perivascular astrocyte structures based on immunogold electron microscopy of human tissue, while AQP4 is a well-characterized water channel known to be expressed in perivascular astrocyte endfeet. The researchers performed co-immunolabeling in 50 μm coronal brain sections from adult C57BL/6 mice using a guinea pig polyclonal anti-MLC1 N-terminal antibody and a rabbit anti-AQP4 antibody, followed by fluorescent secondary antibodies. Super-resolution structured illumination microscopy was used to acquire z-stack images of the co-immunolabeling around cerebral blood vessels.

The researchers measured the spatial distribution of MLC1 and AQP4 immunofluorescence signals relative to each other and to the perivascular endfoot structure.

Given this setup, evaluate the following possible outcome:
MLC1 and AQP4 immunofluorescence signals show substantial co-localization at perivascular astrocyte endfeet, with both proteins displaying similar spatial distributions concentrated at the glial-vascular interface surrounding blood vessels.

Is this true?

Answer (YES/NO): NO